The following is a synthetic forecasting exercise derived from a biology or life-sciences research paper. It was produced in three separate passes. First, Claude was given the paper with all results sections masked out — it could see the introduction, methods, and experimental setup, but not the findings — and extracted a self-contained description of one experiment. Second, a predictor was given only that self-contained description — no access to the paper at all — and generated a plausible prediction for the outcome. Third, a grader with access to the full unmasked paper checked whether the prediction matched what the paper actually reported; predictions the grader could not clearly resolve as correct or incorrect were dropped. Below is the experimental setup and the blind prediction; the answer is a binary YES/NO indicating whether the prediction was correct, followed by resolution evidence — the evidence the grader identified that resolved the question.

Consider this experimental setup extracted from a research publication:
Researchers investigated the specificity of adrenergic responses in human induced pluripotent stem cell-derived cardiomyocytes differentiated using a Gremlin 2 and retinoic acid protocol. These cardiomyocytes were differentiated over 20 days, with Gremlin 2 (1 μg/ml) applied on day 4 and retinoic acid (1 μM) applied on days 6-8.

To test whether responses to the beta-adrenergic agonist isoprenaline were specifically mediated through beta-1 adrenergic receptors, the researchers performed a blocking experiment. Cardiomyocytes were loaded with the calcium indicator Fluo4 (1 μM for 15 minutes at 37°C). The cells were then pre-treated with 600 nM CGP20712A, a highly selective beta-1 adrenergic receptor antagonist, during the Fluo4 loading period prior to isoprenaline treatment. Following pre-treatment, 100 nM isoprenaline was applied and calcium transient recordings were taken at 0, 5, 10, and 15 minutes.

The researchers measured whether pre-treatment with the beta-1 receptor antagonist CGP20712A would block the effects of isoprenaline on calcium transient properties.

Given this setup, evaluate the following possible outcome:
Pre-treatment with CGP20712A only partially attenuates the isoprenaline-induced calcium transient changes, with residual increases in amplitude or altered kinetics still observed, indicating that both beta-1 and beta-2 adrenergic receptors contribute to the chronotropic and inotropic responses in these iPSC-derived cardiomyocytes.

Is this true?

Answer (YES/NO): NO